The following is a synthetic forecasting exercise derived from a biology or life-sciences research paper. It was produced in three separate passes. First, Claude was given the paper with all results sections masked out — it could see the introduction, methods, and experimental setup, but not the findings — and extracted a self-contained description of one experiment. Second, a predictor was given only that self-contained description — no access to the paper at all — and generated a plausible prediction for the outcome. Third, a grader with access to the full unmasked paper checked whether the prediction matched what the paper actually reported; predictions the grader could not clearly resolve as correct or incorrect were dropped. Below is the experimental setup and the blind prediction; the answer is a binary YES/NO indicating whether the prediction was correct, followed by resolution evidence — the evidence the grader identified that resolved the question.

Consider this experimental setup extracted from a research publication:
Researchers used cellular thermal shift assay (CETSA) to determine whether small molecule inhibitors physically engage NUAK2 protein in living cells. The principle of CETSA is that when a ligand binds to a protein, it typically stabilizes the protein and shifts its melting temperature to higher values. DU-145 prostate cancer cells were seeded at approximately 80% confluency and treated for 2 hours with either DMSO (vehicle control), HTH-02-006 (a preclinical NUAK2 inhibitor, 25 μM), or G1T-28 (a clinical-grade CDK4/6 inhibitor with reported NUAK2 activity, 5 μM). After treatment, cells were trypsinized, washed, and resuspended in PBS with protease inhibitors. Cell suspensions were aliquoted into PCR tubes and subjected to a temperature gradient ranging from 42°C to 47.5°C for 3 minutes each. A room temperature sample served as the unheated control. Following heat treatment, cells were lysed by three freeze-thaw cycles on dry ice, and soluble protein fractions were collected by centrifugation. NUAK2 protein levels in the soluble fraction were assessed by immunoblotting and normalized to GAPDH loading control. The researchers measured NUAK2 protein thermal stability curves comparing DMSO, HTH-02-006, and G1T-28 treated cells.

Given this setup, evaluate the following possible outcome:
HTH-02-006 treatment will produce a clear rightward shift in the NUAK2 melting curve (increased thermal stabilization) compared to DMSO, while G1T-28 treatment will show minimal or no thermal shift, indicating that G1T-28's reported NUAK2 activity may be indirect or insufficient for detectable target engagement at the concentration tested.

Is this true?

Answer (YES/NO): NO